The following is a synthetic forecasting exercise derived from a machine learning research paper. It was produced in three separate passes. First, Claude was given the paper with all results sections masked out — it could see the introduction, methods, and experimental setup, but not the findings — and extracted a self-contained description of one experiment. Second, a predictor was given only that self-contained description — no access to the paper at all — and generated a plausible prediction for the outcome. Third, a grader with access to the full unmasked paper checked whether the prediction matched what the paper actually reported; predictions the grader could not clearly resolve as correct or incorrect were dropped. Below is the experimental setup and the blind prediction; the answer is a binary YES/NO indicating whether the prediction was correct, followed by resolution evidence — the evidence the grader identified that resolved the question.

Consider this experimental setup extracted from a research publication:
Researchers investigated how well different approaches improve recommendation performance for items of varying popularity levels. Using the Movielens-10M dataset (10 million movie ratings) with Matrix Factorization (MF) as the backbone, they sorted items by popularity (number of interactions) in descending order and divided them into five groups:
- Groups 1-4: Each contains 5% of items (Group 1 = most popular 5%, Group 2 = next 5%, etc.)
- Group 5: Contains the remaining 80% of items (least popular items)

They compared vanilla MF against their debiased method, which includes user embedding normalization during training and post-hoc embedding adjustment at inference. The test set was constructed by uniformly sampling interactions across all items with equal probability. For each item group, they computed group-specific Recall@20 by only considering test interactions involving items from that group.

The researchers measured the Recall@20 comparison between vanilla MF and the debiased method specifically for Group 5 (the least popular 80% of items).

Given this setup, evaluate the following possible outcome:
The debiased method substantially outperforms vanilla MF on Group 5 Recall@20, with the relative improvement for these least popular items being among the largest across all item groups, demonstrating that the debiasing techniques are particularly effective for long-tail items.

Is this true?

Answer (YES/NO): NO